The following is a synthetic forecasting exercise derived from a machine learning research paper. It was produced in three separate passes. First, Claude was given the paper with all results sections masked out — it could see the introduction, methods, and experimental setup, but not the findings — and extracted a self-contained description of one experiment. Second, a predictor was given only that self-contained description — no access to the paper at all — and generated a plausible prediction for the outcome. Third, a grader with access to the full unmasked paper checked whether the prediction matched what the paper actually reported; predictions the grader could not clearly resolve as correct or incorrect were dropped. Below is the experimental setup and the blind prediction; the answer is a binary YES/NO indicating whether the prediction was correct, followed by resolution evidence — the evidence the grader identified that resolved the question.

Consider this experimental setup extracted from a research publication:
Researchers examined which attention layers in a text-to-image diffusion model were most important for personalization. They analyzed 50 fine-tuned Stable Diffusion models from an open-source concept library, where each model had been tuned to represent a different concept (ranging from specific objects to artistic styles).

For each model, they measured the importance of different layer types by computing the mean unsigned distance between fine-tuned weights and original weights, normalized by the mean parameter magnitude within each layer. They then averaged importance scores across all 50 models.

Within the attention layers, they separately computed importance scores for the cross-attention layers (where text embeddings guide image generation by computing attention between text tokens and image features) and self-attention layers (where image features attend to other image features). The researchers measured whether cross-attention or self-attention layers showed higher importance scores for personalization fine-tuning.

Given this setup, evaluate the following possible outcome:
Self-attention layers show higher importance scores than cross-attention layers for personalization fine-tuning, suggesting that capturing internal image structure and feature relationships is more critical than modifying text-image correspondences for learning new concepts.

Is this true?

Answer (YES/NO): NO